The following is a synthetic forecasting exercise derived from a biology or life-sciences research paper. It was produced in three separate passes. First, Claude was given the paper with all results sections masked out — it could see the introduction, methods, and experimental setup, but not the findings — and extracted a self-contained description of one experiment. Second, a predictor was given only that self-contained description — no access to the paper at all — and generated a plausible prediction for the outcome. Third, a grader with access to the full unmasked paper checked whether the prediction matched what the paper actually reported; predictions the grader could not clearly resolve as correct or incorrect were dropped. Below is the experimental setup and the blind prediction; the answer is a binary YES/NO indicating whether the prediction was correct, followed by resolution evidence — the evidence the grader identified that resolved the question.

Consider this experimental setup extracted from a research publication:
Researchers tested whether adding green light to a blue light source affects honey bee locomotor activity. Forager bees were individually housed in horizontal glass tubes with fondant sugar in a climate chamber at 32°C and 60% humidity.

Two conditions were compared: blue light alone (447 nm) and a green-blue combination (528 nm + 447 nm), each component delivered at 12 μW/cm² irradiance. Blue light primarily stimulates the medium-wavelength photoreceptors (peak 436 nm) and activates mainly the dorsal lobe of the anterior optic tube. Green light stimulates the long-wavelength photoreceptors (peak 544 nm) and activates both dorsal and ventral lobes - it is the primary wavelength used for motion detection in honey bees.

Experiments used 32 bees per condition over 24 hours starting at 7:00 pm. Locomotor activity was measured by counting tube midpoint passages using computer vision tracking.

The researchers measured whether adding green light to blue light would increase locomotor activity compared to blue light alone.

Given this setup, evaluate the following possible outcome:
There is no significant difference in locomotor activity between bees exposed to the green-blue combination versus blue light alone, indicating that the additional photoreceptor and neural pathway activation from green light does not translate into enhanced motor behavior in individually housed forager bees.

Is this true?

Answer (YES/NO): YES